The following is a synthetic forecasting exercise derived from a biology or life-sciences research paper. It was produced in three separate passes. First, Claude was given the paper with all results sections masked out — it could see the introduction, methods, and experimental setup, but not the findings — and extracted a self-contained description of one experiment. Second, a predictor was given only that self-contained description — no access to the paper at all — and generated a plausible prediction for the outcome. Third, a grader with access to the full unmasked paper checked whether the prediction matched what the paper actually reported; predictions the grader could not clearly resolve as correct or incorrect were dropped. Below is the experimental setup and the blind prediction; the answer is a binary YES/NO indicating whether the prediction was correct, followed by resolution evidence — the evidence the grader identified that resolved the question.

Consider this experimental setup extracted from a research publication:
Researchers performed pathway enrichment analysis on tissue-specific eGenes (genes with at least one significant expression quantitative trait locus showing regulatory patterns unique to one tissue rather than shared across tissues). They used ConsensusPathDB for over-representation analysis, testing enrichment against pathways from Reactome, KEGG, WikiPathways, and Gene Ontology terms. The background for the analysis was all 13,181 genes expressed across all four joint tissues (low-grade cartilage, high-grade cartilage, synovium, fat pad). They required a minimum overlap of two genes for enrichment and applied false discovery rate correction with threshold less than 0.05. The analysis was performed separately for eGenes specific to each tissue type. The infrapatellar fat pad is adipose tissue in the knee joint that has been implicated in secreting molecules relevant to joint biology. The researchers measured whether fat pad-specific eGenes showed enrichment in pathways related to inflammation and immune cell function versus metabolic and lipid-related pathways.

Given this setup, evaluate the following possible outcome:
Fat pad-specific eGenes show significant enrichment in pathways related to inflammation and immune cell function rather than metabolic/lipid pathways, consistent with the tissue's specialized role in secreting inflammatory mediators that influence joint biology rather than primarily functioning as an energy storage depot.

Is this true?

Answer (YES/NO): YES